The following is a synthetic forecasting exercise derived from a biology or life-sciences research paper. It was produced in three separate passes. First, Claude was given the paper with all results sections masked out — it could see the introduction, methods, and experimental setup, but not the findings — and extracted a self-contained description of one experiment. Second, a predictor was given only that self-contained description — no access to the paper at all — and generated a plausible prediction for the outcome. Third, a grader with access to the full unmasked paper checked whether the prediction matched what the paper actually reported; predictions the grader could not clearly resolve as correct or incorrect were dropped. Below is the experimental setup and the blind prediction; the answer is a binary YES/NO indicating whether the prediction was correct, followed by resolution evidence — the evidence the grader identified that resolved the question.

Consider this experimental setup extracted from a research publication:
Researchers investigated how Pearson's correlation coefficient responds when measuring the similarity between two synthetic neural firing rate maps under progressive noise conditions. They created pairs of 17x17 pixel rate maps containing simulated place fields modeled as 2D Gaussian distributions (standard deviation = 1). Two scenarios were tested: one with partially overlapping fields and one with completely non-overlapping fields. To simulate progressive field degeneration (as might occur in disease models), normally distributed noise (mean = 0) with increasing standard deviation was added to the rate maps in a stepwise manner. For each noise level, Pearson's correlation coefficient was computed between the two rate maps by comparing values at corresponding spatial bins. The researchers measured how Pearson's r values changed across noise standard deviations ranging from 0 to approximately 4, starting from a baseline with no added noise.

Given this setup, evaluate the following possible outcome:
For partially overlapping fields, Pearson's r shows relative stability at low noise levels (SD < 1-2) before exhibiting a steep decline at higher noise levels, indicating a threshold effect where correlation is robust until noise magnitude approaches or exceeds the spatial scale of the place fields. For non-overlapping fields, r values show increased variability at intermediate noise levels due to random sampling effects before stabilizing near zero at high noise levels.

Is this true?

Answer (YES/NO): NO